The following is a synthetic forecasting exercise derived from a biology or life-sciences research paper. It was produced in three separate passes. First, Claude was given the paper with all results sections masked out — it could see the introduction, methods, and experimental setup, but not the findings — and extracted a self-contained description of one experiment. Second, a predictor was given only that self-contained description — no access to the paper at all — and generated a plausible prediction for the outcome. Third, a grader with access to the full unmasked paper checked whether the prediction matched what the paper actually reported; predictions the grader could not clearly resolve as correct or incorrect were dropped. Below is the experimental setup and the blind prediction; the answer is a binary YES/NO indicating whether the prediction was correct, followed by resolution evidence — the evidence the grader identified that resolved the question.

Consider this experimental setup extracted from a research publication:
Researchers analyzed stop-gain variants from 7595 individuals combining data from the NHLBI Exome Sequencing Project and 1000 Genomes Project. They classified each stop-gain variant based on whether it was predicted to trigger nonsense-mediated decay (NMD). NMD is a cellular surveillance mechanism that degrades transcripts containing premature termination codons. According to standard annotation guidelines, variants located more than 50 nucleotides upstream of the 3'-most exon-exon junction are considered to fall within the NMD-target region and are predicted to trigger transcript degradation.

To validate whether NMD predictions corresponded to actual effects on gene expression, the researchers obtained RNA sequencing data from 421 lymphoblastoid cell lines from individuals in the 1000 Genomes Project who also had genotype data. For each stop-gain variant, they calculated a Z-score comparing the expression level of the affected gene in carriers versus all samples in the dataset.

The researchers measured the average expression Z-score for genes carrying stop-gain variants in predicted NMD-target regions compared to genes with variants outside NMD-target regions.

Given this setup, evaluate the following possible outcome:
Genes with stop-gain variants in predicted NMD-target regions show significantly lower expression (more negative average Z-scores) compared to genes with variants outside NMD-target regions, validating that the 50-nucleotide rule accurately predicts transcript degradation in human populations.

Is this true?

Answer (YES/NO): YES